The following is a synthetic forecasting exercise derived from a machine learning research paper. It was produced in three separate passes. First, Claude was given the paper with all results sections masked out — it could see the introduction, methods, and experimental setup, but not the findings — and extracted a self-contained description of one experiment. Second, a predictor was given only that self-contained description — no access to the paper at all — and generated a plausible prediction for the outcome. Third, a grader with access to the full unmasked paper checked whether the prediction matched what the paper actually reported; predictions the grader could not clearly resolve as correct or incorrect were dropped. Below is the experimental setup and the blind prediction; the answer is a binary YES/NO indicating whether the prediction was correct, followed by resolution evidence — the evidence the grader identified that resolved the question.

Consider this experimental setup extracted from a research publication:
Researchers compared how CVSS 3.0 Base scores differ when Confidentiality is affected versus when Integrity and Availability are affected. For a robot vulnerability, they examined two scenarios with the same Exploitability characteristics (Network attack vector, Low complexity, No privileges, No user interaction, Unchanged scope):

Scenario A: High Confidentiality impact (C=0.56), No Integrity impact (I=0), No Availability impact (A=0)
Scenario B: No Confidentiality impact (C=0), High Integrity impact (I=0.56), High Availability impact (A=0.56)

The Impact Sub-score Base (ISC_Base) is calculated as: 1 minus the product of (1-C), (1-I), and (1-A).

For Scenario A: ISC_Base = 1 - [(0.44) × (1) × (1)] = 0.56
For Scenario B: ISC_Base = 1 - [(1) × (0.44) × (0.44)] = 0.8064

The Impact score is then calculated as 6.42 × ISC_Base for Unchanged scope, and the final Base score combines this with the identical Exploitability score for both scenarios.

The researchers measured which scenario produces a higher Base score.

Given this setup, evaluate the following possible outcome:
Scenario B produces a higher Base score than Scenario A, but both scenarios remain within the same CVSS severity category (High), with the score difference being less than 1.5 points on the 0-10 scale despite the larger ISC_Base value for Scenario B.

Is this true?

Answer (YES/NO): NO